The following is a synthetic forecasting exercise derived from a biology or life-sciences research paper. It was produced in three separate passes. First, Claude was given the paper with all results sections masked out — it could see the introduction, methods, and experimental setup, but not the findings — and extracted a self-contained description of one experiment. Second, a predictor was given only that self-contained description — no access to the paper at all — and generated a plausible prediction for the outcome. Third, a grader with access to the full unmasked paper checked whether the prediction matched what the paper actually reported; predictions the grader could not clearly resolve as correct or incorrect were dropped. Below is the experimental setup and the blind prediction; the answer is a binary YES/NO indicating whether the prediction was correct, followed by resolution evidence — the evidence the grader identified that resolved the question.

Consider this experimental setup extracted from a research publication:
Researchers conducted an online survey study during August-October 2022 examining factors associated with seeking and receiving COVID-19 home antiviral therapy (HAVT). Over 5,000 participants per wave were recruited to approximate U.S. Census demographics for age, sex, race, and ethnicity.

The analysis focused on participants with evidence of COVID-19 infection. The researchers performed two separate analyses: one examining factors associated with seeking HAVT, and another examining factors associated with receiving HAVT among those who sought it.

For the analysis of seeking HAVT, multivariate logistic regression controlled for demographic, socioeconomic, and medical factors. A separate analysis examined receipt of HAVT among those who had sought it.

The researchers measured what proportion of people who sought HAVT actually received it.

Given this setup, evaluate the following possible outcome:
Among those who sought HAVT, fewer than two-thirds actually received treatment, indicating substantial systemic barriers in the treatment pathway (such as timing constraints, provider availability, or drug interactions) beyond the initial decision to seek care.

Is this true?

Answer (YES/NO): NO